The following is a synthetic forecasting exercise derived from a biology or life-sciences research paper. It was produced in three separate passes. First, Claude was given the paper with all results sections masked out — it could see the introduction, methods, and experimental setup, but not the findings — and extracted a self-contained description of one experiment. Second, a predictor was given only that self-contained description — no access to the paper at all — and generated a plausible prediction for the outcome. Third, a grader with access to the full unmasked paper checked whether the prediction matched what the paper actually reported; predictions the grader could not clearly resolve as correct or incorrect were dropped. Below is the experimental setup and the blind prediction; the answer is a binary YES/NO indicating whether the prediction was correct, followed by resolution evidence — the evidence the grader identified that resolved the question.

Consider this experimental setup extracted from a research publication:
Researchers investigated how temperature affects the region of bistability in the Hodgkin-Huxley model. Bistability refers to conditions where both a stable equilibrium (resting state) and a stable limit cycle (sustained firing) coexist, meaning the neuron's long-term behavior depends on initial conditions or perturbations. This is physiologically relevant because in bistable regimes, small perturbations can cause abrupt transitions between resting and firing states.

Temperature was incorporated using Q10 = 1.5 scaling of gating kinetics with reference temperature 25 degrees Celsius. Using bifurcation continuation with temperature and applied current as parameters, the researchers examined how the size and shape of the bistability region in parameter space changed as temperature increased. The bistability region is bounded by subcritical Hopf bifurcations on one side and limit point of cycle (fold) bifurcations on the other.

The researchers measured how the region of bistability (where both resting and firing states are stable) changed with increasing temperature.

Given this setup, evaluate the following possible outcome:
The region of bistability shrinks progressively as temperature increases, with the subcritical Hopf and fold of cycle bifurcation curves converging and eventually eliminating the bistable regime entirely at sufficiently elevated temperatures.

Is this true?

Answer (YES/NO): NO